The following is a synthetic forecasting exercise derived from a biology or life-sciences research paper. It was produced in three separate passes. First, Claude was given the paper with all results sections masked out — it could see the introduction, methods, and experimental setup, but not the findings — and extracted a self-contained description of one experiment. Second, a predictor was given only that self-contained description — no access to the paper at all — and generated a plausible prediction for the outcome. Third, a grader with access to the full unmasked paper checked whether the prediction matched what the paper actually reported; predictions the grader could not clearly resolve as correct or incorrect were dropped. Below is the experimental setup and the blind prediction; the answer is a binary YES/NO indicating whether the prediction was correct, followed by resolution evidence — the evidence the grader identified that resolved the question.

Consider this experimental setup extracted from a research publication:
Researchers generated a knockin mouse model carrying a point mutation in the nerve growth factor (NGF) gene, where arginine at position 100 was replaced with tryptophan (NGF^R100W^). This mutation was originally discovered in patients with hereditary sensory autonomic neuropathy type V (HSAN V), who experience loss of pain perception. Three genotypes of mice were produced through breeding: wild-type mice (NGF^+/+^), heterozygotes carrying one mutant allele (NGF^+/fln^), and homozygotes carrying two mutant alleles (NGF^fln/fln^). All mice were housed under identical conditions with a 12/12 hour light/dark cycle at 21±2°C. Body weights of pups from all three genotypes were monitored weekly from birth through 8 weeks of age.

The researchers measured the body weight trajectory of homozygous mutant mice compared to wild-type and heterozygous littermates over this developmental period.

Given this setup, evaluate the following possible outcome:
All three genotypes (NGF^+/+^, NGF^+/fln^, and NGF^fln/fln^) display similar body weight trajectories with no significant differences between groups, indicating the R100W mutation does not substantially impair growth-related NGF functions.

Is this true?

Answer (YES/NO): NO